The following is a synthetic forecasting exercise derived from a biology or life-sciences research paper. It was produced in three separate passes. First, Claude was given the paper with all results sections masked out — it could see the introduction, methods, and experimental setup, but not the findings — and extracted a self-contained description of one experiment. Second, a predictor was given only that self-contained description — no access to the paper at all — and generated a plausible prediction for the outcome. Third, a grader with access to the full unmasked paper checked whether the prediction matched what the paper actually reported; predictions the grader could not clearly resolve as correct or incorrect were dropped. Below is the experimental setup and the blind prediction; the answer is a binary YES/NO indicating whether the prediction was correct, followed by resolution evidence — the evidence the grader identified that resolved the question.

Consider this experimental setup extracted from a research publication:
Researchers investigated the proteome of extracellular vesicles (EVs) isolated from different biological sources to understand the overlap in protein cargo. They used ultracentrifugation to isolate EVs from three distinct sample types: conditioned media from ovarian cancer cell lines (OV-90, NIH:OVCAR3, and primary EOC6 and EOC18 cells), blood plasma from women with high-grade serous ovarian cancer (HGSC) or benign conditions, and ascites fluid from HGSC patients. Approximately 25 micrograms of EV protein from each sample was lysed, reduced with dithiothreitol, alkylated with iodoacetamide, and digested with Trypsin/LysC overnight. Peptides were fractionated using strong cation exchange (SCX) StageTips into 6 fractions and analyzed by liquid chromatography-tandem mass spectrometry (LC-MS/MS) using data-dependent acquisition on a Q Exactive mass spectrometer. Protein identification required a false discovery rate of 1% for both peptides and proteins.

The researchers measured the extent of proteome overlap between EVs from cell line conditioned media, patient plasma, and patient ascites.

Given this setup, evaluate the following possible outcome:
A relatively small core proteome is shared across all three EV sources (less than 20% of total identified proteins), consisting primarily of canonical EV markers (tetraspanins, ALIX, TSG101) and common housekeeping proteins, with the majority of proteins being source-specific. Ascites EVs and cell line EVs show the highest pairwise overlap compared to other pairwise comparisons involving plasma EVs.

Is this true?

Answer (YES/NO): NO